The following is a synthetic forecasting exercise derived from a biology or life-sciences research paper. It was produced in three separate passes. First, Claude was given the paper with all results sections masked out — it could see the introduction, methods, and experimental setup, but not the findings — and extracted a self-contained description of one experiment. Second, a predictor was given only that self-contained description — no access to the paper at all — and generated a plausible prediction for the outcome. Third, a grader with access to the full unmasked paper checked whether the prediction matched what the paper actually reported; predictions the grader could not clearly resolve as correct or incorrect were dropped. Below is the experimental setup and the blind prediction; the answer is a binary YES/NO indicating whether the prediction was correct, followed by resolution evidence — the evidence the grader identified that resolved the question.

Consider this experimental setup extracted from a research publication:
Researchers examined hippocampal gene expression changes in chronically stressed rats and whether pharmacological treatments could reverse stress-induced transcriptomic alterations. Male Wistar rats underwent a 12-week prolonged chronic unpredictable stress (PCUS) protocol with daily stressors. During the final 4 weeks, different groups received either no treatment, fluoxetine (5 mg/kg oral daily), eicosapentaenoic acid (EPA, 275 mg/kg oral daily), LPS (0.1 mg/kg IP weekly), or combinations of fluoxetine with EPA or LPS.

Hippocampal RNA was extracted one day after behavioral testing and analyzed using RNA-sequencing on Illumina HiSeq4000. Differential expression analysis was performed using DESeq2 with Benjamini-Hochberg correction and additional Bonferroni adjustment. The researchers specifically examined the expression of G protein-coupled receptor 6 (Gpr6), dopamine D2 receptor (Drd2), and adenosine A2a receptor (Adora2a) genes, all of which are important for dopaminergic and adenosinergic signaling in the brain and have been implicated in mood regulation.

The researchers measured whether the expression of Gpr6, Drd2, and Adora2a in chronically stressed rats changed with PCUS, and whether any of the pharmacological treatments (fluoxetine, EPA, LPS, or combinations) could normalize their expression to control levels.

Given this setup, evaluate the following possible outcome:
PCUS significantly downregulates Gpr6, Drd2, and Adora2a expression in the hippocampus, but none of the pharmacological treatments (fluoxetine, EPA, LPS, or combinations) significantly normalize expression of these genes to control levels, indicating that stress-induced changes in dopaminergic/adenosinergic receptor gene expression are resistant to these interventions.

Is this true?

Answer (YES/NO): NO